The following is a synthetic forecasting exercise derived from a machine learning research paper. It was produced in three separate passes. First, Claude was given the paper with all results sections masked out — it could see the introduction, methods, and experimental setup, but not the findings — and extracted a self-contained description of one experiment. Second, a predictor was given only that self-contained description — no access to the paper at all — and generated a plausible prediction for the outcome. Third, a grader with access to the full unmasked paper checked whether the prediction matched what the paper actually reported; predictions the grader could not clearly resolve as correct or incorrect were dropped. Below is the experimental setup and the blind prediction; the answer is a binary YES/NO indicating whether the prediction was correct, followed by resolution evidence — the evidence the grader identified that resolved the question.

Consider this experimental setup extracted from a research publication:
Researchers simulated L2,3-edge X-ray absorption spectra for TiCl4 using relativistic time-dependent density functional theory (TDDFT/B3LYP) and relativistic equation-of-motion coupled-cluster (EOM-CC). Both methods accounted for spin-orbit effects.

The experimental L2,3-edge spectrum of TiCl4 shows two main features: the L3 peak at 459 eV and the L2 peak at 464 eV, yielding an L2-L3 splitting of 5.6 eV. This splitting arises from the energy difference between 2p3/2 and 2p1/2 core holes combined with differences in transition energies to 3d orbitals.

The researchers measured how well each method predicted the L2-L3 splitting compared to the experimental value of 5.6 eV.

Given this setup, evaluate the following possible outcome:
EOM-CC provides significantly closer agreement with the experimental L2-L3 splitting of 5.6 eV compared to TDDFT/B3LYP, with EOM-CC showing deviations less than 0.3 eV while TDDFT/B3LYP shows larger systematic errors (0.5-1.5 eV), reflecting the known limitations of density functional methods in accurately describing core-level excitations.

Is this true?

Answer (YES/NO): NO